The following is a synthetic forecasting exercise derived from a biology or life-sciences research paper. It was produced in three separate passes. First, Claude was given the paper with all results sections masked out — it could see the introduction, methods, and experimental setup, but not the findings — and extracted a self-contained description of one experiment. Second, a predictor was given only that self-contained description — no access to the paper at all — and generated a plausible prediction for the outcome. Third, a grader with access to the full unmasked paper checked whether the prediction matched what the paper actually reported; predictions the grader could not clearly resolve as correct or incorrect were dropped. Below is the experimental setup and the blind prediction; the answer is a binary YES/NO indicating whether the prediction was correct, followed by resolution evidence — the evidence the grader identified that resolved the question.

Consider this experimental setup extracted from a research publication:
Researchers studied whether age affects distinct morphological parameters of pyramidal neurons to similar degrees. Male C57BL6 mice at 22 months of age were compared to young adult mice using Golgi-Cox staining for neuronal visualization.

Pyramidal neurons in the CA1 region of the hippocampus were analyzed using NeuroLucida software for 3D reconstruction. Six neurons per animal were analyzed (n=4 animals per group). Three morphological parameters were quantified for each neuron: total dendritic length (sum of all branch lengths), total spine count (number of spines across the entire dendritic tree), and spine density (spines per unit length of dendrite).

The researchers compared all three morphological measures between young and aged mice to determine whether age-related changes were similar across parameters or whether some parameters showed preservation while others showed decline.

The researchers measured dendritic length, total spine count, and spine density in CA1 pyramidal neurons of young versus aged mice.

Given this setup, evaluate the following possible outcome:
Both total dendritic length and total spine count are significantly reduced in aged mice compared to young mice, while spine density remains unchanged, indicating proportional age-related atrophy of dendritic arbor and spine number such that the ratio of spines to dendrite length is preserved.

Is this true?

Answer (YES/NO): NO